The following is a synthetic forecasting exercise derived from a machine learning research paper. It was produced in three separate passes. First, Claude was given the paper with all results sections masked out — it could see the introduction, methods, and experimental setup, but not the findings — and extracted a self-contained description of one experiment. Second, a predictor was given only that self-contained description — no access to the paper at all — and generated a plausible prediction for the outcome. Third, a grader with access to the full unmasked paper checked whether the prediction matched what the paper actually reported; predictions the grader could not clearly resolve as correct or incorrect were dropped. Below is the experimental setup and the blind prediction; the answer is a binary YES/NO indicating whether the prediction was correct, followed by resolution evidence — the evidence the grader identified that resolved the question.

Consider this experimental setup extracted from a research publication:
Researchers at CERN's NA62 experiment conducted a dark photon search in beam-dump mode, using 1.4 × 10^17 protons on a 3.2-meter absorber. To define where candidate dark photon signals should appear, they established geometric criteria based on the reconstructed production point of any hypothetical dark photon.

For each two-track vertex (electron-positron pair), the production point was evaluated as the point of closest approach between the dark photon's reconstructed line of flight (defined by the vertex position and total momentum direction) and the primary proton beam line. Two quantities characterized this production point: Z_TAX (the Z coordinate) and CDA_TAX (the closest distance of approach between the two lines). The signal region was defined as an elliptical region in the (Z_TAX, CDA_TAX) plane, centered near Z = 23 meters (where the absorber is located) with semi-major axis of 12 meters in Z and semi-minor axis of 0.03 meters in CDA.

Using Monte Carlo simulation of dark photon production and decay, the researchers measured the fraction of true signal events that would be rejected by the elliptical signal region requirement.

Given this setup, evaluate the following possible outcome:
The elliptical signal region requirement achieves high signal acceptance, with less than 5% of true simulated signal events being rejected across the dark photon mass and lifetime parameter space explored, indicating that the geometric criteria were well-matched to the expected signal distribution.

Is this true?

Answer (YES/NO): YES